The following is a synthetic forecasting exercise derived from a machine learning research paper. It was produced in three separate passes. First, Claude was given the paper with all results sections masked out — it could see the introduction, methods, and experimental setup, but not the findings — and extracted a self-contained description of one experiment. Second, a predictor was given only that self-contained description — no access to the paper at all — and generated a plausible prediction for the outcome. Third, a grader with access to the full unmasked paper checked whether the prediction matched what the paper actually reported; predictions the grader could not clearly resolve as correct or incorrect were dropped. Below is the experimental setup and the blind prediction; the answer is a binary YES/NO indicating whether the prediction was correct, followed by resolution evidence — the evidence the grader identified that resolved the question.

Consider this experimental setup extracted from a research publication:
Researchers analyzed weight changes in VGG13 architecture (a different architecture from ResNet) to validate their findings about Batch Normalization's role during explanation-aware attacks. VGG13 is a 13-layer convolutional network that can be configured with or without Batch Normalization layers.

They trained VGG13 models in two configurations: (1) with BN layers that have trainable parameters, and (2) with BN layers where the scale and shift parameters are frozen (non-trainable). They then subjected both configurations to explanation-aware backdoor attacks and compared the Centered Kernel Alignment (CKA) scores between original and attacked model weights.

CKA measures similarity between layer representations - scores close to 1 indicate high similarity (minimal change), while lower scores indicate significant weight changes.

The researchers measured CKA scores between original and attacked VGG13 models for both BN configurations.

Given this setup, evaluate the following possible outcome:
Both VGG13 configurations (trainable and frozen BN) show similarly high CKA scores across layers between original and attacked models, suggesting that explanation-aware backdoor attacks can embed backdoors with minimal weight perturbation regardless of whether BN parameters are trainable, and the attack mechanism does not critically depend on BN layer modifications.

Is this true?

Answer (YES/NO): NO